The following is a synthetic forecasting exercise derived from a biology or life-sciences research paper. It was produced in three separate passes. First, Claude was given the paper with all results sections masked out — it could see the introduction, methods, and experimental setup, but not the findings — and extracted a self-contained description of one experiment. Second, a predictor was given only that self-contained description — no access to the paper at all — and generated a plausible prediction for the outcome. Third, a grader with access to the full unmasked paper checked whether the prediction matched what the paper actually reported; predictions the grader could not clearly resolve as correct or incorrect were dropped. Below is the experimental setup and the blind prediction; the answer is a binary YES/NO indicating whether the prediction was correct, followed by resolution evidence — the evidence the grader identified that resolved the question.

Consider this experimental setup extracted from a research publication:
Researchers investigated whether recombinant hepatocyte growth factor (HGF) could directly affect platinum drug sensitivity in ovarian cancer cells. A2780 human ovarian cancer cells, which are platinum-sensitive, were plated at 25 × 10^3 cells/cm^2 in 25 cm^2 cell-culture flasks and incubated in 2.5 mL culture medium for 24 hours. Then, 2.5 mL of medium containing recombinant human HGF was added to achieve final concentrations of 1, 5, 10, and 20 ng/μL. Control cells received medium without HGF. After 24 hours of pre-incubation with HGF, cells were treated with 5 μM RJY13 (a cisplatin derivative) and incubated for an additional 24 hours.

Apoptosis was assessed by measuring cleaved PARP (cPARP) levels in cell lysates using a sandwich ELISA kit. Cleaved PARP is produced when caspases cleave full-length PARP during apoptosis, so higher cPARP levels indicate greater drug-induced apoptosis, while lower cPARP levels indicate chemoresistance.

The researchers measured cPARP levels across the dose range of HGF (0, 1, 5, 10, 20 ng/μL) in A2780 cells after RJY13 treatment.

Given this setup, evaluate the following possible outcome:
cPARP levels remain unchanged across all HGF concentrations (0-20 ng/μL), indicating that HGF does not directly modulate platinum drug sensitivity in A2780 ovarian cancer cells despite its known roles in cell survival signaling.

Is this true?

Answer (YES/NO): NO